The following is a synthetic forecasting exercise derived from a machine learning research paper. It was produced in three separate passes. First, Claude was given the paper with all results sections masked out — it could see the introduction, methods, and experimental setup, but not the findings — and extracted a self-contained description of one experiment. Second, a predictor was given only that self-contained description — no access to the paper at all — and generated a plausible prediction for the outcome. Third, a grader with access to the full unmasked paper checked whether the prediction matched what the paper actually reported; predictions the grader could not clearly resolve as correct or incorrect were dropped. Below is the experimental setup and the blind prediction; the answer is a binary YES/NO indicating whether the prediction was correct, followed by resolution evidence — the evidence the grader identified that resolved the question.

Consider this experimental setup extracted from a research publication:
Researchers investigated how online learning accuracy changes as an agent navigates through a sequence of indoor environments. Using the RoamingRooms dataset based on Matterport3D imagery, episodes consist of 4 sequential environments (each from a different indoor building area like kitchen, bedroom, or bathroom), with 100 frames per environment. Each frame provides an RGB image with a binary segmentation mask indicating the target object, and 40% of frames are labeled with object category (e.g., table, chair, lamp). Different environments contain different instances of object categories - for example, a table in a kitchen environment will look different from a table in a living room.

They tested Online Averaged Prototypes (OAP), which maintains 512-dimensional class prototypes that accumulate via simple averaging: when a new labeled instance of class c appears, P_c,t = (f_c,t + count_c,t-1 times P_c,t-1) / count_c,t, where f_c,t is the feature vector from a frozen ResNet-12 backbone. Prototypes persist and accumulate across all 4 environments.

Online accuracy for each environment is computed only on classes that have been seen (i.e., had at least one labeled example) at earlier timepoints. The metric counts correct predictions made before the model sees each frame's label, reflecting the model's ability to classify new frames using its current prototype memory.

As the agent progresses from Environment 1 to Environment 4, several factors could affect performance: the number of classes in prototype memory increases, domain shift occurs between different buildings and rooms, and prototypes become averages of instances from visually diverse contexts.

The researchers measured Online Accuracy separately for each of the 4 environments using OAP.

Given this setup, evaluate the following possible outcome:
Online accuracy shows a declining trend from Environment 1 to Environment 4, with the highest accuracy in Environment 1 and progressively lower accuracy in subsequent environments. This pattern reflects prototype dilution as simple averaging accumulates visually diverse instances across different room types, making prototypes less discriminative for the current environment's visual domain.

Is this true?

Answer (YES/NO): YES